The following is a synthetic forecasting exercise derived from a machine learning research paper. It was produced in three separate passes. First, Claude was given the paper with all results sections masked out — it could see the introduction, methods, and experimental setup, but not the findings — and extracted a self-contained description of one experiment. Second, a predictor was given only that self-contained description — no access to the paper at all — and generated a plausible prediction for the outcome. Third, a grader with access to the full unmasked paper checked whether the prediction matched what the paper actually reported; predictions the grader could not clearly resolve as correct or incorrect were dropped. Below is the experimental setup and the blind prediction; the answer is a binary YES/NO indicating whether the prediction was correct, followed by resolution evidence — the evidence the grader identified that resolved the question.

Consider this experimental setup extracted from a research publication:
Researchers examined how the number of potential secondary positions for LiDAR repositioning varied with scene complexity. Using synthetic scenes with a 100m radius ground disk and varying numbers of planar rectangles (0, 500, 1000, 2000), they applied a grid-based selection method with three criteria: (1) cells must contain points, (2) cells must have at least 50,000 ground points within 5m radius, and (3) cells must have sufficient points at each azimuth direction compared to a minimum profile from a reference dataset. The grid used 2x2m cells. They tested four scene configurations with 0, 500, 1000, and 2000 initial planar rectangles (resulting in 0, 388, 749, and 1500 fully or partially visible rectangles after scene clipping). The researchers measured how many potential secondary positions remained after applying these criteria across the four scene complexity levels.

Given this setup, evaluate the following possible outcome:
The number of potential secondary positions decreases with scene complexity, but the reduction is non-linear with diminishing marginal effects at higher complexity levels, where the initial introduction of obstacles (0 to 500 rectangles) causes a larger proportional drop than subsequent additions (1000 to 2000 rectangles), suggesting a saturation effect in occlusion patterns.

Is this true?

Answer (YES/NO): NO